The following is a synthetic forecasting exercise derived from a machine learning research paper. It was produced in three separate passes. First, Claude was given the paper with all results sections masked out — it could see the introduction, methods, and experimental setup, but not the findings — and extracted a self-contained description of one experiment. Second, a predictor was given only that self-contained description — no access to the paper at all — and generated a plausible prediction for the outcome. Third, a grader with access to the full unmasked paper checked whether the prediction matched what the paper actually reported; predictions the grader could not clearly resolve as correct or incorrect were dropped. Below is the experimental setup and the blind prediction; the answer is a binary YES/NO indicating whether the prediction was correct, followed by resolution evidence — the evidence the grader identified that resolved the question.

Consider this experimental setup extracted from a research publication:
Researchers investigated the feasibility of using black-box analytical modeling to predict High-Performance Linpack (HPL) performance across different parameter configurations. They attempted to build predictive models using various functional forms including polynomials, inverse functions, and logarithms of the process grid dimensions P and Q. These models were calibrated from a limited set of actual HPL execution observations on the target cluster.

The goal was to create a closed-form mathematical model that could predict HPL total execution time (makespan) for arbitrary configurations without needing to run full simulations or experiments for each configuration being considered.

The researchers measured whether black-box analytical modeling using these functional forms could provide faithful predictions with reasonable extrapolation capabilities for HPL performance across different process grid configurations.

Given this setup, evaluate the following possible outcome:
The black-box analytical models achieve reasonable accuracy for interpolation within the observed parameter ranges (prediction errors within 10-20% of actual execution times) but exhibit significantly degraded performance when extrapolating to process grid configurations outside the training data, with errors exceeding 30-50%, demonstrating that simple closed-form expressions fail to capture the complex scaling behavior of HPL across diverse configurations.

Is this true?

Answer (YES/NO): NO